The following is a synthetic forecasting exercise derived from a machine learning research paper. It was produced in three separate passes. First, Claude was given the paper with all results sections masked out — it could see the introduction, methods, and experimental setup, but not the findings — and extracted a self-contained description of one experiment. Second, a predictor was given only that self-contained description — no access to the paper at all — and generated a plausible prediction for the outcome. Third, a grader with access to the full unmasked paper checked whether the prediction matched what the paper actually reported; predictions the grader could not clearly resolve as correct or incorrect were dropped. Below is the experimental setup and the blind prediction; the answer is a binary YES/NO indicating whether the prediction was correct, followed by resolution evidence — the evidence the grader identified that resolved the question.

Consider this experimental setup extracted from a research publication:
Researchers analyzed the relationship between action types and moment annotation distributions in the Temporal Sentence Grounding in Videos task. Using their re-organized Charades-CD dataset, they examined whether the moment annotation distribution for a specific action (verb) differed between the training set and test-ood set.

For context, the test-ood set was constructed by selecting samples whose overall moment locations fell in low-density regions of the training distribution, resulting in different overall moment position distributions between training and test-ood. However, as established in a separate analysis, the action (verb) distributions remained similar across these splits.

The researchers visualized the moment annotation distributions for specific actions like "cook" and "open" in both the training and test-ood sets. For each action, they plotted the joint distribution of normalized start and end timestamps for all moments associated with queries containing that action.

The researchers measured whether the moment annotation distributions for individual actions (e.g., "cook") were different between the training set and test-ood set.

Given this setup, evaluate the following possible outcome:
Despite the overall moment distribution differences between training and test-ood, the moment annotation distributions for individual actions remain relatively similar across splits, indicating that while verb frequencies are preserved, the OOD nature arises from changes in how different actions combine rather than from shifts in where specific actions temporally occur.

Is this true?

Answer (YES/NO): NO